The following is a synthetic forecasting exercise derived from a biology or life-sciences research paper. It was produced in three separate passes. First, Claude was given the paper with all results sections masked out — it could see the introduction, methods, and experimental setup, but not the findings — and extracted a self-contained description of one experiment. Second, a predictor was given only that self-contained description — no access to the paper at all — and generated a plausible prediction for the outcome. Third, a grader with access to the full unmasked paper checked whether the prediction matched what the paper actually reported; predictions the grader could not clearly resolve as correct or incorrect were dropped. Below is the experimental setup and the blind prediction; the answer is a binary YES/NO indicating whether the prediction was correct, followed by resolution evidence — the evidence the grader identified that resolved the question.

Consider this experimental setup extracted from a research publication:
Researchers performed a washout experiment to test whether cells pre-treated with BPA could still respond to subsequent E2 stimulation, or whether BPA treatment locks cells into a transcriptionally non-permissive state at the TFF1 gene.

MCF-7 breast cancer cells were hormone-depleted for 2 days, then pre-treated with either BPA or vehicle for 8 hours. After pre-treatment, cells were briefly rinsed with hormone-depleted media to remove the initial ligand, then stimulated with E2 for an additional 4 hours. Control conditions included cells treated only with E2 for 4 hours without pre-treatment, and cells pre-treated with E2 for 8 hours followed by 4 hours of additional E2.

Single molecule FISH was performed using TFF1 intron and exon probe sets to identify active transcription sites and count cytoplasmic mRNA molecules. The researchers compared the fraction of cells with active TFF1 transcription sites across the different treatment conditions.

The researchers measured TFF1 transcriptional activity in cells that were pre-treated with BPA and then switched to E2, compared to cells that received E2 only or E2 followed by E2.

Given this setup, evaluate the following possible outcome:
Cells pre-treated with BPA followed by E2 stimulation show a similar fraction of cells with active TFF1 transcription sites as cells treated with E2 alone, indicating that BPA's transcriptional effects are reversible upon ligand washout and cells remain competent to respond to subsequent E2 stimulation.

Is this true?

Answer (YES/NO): YES